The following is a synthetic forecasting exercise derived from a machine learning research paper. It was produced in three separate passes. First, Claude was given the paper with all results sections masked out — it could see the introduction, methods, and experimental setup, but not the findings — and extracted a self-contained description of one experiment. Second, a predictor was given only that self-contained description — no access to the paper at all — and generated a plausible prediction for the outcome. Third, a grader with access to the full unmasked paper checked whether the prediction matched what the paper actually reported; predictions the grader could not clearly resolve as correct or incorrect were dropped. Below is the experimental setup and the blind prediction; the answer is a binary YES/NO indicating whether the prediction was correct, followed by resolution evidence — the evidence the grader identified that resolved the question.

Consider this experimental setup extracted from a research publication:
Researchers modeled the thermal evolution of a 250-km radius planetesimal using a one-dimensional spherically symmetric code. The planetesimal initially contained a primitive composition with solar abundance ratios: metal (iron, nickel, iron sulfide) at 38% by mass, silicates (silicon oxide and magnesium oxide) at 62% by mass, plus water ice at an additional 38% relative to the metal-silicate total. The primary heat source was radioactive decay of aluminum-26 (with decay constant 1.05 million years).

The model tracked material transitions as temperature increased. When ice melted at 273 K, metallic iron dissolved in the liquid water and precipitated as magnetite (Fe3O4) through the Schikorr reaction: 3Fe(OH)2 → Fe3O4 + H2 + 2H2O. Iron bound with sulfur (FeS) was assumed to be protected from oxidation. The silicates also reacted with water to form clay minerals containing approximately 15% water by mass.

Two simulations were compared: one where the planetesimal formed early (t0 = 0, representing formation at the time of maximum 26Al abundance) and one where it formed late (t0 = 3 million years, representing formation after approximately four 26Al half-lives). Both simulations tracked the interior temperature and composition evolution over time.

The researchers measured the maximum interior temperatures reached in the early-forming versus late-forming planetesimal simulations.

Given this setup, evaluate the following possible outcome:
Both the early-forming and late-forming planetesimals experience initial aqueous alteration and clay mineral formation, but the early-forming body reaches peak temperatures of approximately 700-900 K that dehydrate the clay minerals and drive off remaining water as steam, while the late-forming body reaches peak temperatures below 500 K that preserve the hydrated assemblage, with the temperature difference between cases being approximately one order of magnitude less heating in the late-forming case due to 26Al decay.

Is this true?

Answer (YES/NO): NO